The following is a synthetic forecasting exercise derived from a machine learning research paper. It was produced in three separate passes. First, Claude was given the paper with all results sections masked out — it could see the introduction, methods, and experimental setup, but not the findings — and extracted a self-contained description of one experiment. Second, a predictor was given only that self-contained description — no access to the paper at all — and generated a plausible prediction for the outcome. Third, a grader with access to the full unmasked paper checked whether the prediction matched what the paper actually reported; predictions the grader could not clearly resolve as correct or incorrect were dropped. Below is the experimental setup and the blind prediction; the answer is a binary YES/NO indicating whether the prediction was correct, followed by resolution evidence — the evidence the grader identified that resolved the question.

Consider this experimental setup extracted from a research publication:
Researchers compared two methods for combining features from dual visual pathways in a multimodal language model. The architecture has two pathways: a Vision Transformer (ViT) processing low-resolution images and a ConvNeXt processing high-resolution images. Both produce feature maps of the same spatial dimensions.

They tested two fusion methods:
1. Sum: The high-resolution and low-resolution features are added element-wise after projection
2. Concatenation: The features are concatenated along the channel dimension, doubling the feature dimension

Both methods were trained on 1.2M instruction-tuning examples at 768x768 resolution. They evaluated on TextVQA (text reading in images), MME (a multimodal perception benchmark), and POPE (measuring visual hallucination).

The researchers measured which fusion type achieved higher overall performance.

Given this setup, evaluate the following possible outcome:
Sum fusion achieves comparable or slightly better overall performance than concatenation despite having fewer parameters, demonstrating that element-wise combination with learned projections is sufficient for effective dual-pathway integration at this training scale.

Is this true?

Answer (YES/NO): YES